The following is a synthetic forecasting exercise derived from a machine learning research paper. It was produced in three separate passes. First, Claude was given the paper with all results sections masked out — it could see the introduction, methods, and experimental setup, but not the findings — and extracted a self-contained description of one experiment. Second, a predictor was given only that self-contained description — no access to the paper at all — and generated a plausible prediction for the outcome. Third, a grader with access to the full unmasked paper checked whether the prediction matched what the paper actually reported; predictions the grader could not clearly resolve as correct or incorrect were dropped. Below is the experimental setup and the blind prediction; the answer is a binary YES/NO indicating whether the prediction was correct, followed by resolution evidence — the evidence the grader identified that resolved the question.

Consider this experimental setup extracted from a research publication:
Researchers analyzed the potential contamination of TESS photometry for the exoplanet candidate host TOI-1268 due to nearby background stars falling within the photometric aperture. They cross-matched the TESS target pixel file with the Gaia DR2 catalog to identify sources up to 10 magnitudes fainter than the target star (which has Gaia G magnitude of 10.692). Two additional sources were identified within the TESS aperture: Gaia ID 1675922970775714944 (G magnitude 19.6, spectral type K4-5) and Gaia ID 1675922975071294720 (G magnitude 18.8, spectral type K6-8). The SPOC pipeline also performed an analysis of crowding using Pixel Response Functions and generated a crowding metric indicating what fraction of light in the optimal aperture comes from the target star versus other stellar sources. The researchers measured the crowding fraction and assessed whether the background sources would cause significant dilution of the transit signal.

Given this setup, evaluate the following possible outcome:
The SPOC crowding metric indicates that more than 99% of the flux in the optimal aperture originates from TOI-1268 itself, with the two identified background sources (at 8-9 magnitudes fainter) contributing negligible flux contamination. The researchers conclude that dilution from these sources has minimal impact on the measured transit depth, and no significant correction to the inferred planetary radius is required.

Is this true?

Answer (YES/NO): YES